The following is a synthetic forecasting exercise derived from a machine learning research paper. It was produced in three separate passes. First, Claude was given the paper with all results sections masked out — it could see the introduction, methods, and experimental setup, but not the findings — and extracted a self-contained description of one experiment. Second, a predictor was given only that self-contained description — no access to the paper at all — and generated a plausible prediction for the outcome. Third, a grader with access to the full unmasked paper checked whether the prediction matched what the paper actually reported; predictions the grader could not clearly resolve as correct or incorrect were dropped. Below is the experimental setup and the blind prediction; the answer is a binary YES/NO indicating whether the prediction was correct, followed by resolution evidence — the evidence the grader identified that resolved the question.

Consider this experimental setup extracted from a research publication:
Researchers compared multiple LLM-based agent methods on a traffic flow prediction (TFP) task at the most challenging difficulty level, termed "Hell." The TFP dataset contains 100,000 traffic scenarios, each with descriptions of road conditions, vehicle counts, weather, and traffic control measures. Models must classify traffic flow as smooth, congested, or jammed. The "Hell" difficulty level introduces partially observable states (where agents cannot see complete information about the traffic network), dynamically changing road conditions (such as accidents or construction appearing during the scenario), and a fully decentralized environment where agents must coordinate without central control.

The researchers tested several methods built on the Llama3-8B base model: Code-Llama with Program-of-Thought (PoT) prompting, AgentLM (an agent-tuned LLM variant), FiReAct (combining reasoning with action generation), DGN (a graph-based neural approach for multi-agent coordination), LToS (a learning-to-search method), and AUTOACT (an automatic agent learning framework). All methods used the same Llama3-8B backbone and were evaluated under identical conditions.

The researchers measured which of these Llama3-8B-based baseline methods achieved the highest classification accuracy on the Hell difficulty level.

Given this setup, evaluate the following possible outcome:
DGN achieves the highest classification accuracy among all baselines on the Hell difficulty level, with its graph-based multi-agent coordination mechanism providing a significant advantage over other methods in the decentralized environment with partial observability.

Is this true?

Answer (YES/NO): NO